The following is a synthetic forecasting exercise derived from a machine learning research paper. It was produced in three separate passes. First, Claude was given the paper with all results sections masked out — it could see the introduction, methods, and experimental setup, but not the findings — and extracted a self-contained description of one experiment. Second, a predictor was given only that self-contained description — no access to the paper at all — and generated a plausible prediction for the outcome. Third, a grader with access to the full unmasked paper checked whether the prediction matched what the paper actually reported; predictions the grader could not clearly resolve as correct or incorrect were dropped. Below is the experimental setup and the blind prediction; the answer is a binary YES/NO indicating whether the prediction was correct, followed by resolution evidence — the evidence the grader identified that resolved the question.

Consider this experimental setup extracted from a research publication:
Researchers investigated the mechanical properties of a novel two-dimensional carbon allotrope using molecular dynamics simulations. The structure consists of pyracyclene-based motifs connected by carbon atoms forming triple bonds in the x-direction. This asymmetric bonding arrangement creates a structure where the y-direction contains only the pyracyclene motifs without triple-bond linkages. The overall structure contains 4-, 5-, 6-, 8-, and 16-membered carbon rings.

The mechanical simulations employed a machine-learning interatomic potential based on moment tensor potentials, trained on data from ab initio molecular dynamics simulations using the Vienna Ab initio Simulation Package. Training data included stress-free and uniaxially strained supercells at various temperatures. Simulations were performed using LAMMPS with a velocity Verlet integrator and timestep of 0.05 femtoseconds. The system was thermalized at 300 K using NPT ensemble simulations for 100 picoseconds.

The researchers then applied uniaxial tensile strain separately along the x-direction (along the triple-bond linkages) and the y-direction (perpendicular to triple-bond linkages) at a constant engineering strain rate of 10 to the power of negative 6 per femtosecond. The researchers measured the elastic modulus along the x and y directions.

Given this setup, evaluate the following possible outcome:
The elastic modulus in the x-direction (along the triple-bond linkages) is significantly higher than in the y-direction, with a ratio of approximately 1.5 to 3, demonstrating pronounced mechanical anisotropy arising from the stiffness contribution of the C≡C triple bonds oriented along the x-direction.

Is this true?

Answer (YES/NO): YES